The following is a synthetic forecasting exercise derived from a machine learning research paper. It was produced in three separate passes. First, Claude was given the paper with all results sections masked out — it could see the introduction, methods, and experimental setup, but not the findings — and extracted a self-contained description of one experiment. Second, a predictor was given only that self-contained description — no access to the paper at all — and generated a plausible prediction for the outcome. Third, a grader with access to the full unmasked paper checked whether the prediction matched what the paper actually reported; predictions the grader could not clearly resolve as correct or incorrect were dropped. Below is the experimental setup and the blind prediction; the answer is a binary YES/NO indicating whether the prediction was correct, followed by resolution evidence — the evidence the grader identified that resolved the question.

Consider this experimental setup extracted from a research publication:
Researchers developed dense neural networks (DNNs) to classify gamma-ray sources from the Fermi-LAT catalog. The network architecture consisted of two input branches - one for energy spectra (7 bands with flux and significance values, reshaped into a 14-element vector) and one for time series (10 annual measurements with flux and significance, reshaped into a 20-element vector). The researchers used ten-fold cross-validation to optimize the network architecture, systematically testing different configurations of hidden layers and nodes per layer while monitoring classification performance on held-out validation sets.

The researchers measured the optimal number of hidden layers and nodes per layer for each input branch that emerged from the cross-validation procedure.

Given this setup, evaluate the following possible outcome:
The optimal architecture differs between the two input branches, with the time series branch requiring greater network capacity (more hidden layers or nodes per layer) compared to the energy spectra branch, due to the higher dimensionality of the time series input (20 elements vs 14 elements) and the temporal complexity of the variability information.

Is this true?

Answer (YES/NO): NO